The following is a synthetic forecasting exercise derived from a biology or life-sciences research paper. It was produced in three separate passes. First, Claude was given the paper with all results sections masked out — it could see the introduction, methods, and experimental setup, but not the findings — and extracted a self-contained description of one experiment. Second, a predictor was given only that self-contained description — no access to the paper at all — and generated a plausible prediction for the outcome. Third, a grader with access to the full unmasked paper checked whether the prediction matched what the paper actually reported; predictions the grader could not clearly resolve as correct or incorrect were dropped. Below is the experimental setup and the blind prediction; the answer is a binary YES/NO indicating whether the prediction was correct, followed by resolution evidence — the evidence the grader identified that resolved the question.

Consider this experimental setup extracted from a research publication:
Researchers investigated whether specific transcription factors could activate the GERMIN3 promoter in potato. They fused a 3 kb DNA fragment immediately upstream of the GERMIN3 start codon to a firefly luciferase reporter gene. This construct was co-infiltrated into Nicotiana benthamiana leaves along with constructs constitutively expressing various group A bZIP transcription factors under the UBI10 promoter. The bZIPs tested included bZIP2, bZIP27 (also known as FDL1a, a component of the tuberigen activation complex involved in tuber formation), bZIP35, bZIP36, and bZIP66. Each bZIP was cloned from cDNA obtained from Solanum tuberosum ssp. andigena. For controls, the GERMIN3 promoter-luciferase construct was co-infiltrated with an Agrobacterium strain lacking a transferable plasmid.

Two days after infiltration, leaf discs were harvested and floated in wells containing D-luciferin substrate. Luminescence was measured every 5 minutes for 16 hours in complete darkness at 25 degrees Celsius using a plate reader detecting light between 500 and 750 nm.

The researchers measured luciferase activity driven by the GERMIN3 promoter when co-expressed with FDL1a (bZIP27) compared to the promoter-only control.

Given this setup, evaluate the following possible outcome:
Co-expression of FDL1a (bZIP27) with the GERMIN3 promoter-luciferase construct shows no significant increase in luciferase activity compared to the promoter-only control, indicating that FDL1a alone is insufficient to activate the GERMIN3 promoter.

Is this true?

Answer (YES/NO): YES